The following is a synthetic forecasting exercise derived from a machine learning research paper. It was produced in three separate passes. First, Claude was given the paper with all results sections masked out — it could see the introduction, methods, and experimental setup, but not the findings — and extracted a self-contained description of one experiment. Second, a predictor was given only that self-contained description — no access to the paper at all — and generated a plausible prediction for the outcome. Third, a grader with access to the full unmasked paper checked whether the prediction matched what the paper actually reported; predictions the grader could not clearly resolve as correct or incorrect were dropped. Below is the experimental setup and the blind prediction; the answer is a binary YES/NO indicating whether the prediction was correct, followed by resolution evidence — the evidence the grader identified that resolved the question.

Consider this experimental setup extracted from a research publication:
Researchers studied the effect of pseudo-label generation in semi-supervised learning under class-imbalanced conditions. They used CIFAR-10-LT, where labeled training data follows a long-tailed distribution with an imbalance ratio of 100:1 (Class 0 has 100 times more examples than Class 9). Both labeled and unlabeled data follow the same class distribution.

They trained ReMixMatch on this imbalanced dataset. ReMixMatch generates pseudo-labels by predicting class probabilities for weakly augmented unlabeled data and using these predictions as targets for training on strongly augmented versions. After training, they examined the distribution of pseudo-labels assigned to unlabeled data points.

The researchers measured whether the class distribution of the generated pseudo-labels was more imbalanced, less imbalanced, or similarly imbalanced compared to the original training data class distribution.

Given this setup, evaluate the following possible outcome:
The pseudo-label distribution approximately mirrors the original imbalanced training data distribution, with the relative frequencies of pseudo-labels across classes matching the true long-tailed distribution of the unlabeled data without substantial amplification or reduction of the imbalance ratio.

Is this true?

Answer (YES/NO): NO